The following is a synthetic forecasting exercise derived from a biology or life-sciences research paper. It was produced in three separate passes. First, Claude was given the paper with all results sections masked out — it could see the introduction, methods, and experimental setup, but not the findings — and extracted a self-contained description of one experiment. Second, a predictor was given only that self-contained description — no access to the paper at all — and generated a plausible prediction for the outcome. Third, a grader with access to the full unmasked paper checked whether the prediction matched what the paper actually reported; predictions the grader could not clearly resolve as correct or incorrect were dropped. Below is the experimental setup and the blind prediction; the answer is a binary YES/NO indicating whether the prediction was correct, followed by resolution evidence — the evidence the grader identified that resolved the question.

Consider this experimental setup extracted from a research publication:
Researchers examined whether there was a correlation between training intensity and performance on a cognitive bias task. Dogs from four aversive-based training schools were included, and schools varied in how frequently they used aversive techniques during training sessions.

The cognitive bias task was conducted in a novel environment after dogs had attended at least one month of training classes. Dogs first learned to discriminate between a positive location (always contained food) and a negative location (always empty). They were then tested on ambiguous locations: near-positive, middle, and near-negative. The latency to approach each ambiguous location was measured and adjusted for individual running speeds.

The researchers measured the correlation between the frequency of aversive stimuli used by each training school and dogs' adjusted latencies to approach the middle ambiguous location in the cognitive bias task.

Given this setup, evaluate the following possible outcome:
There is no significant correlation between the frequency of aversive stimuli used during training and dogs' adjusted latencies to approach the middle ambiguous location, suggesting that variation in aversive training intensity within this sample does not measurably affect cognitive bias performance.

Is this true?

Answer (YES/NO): NO